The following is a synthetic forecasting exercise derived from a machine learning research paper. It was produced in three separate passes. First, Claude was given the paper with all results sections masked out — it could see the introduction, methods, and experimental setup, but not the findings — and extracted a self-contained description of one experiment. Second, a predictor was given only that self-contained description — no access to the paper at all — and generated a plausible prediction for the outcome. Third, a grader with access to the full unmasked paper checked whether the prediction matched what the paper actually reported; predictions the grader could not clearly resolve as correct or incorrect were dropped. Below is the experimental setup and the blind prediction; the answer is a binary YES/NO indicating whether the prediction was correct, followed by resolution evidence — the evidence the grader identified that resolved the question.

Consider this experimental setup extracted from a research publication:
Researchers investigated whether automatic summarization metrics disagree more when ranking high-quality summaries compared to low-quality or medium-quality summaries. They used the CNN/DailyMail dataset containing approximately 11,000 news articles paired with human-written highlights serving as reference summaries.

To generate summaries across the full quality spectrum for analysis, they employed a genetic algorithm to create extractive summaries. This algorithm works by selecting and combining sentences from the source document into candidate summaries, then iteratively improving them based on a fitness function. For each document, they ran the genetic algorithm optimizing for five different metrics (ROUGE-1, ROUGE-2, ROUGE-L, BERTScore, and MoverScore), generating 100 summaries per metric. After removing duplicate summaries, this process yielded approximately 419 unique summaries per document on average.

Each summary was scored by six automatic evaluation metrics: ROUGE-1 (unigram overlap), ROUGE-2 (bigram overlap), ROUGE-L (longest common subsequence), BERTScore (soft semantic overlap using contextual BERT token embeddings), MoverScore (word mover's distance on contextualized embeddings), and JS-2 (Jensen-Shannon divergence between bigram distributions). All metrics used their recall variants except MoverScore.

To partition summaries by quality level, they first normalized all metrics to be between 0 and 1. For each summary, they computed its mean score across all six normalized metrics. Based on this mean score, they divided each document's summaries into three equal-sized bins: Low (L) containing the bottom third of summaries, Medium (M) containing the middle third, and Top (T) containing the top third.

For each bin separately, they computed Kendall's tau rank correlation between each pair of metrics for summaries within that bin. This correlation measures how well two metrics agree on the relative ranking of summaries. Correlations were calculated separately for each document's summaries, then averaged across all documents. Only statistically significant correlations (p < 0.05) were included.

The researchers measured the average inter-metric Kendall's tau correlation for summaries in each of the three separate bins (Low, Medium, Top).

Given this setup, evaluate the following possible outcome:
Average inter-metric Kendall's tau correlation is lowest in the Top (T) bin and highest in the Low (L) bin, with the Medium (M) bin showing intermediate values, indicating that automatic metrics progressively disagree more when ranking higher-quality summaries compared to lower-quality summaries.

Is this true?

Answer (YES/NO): NO